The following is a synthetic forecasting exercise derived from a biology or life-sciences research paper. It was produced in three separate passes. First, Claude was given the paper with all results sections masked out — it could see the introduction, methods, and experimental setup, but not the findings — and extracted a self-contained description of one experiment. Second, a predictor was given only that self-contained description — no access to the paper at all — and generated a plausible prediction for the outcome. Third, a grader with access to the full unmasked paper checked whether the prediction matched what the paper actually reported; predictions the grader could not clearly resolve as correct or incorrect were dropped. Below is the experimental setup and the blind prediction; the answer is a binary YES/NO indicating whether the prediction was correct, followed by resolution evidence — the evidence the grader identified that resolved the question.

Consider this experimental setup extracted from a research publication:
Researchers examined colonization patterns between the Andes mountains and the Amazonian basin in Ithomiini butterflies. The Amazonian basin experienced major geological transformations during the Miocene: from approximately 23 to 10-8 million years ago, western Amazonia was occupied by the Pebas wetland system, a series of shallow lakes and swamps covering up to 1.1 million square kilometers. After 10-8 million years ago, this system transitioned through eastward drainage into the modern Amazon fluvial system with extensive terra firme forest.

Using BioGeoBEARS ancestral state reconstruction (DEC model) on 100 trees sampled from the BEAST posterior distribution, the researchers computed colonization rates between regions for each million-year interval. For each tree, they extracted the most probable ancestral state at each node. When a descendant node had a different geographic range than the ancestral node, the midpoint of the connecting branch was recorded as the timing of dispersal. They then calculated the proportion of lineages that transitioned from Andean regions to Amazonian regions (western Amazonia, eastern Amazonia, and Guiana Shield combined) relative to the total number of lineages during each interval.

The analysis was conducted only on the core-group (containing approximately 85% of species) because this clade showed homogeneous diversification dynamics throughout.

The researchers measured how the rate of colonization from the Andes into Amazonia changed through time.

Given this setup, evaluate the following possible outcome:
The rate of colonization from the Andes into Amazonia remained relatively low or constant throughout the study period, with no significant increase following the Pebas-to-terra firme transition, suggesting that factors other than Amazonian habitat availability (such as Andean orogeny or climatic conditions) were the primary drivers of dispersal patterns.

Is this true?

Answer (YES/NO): NO